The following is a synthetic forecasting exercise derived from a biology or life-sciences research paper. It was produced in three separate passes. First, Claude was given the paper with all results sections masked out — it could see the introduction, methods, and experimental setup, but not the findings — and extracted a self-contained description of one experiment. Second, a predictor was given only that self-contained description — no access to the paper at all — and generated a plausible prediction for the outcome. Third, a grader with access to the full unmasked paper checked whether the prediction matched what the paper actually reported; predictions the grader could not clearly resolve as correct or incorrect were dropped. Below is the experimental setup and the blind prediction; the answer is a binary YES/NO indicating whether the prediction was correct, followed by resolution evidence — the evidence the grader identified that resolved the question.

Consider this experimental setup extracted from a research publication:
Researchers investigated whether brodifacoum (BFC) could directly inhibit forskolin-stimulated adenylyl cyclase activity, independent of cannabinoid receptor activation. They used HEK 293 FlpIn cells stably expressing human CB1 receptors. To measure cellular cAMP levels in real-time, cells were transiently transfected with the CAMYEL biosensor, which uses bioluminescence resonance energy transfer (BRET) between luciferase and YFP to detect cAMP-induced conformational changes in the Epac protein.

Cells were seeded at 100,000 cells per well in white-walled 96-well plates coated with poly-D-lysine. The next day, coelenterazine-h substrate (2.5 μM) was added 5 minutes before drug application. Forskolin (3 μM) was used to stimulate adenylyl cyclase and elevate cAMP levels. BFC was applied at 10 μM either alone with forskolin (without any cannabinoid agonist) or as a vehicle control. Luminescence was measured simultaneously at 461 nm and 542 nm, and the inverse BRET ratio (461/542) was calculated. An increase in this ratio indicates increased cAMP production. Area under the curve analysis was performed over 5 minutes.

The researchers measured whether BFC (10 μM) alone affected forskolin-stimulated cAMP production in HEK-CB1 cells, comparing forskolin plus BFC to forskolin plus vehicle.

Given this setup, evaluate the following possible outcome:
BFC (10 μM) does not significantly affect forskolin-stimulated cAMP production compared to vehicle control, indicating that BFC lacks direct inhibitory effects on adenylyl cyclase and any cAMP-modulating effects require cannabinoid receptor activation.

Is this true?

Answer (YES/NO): YES